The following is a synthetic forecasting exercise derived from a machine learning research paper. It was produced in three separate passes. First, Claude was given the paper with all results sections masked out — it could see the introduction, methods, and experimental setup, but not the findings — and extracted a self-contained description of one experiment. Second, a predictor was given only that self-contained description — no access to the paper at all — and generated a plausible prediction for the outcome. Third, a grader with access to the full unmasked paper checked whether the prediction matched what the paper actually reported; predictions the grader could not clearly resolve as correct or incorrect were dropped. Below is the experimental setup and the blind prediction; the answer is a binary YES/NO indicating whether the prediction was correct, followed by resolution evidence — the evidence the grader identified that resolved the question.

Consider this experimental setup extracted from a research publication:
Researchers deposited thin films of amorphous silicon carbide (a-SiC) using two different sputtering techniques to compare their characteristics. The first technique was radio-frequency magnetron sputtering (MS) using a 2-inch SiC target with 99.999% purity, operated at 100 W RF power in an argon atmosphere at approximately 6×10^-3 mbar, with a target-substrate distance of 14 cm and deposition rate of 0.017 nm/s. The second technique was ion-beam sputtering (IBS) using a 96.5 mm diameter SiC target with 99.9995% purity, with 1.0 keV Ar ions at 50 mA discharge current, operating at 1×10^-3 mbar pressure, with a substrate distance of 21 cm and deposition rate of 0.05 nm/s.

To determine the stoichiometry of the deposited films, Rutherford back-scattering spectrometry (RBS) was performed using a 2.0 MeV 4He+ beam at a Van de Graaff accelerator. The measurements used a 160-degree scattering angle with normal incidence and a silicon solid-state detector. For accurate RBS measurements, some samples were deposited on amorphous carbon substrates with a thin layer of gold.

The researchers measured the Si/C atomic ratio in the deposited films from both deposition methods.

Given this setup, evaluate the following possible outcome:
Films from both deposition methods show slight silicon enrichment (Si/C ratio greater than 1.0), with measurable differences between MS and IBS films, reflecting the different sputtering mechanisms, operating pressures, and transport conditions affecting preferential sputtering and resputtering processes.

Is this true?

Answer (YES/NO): NO